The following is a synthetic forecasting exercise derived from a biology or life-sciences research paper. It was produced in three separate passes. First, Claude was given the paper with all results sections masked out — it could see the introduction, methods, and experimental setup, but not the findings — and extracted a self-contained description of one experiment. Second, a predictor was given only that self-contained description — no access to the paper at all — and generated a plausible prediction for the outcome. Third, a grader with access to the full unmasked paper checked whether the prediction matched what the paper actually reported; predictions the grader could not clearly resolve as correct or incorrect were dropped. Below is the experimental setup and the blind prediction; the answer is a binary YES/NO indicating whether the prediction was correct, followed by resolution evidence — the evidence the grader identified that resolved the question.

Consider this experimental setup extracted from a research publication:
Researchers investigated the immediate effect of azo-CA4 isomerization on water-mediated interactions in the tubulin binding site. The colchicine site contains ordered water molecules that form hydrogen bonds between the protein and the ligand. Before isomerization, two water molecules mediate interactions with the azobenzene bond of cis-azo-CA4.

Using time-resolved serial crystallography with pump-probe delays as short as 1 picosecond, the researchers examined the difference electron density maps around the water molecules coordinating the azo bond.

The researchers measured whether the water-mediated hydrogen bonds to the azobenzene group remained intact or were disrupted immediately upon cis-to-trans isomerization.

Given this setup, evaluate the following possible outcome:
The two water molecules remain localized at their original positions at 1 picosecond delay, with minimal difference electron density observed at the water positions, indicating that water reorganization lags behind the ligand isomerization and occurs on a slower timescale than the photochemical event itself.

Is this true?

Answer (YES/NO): NO